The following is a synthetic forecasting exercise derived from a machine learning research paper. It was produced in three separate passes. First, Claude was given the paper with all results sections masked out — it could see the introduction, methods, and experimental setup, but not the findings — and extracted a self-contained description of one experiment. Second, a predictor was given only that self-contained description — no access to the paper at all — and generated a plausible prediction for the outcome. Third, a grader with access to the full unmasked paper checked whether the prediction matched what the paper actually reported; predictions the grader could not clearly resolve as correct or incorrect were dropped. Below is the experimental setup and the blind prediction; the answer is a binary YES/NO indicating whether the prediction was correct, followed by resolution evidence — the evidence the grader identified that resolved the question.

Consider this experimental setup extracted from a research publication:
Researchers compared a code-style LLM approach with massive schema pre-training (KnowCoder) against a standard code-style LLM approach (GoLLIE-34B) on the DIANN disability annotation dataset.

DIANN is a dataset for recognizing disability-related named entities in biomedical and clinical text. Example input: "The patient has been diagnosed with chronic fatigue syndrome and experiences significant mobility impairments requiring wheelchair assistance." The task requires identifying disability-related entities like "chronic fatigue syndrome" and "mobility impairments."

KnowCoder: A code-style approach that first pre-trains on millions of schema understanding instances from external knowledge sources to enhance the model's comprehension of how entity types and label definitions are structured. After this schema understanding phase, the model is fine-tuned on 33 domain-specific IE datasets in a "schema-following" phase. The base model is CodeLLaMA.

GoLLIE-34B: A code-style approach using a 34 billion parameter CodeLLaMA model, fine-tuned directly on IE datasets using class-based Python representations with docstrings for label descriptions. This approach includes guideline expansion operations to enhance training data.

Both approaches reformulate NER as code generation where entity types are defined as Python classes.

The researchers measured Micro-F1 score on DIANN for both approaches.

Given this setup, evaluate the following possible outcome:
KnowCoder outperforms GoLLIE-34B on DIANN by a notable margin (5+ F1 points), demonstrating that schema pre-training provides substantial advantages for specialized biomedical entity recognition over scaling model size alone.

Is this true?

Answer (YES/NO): YES